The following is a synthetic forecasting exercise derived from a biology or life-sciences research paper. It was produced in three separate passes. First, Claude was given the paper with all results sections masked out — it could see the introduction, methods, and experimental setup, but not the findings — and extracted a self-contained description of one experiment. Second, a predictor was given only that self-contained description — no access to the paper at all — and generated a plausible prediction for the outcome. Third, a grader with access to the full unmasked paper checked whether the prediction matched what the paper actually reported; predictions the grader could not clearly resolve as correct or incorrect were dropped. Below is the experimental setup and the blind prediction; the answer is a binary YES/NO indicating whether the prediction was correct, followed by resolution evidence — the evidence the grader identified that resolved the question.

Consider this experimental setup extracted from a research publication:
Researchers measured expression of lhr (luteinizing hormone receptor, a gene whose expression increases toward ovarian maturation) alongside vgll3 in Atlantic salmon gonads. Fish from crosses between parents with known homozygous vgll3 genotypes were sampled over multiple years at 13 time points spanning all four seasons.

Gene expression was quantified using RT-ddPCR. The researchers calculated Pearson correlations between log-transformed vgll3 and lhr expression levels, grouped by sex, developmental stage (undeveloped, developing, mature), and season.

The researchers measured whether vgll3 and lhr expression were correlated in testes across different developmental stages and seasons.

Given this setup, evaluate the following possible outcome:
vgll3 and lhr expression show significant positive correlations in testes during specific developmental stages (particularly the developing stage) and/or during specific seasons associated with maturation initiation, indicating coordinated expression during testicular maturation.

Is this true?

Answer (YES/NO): YES